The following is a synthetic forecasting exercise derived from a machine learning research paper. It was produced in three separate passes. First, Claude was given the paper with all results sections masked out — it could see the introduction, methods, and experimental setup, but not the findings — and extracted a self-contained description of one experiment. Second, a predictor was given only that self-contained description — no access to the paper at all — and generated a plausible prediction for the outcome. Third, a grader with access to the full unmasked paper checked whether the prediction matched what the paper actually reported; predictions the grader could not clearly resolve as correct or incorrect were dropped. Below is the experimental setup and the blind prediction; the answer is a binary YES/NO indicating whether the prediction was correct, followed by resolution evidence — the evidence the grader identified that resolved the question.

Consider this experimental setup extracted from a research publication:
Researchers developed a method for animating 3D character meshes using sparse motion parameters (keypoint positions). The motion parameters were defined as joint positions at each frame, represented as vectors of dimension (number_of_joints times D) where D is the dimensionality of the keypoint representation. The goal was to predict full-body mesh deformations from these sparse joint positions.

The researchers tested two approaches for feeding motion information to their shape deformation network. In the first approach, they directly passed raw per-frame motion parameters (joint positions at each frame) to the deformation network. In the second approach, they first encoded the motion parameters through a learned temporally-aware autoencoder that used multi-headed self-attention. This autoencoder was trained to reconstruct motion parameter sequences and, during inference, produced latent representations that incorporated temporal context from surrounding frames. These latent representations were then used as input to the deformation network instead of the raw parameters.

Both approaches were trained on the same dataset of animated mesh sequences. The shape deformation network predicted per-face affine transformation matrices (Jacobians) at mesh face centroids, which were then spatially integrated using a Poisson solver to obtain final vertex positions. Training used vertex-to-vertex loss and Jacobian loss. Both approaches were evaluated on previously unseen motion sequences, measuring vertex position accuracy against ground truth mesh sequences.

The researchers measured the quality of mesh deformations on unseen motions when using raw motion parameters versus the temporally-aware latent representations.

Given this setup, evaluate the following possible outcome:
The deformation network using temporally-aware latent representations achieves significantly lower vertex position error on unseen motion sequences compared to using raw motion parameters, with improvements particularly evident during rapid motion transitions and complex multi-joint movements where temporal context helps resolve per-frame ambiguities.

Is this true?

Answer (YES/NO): NO